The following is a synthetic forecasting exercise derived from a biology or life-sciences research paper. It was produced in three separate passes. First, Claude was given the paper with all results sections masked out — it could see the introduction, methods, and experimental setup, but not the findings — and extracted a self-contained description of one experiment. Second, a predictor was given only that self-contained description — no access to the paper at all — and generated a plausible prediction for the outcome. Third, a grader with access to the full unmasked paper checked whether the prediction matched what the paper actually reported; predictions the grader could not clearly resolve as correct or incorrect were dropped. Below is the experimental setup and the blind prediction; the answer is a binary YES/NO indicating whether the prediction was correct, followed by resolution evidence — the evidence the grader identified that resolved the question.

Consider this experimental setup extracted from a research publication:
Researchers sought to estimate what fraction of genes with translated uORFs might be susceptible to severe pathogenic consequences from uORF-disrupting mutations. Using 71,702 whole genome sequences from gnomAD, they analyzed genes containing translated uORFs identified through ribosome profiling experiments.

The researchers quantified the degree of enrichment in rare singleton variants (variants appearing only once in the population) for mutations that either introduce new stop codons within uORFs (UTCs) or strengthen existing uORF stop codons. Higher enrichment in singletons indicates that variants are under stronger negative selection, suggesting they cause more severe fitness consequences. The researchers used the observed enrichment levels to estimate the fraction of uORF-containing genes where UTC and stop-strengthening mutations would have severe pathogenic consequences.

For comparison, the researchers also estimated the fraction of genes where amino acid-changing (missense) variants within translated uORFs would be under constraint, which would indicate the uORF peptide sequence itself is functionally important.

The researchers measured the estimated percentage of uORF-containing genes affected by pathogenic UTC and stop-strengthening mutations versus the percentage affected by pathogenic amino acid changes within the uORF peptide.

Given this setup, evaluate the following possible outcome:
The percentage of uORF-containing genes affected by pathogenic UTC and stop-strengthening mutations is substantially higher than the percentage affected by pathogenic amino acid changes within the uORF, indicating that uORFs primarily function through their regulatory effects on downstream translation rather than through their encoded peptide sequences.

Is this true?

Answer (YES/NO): YES